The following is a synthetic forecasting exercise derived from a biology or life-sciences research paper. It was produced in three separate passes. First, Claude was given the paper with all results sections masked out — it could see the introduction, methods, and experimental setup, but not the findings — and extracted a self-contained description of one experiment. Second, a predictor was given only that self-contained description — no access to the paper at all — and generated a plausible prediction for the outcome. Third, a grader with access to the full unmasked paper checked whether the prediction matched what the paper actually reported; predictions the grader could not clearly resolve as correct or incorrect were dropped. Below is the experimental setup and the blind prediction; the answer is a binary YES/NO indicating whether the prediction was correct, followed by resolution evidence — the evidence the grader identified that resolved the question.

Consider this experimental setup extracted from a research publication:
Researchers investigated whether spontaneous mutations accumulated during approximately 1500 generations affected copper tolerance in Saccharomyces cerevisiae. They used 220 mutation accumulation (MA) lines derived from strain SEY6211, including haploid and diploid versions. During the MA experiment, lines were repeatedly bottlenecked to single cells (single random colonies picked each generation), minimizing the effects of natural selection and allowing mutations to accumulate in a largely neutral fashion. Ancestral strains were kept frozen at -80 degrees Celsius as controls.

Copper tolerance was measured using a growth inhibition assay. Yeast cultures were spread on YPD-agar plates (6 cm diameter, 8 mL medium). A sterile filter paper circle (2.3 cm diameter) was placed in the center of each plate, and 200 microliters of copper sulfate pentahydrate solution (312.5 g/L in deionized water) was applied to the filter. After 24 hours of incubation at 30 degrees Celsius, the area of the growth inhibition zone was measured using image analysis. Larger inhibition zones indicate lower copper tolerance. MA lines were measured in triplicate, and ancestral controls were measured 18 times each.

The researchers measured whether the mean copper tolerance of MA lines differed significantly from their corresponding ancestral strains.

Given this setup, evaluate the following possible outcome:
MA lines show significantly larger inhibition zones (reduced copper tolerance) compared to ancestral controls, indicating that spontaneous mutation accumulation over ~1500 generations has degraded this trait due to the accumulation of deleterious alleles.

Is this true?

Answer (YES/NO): YES